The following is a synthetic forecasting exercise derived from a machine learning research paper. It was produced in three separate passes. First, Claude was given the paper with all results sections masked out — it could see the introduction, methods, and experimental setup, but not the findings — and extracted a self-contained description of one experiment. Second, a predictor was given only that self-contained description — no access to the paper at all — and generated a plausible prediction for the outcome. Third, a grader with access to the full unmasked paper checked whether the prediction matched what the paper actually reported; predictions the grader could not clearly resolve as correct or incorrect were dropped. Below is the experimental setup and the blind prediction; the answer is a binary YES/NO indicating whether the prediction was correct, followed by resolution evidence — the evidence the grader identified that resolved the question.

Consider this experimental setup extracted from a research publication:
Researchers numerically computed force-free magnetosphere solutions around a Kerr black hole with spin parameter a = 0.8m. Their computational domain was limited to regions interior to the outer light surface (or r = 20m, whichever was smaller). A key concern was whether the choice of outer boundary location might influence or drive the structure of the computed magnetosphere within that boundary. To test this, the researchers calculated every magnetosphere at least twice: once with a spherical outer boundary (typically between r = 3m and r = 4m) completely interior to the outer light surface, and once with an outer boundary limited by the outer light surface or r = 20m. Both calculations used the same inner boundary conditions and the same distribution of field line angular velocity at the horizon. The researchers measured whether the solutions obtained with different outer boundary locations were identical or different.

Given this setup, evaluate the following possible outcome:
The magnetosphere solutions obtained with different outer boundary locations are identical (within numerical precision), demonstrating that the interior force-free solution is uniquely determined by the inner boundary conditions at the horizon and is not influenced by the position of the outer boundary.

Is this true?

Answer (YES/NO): YES